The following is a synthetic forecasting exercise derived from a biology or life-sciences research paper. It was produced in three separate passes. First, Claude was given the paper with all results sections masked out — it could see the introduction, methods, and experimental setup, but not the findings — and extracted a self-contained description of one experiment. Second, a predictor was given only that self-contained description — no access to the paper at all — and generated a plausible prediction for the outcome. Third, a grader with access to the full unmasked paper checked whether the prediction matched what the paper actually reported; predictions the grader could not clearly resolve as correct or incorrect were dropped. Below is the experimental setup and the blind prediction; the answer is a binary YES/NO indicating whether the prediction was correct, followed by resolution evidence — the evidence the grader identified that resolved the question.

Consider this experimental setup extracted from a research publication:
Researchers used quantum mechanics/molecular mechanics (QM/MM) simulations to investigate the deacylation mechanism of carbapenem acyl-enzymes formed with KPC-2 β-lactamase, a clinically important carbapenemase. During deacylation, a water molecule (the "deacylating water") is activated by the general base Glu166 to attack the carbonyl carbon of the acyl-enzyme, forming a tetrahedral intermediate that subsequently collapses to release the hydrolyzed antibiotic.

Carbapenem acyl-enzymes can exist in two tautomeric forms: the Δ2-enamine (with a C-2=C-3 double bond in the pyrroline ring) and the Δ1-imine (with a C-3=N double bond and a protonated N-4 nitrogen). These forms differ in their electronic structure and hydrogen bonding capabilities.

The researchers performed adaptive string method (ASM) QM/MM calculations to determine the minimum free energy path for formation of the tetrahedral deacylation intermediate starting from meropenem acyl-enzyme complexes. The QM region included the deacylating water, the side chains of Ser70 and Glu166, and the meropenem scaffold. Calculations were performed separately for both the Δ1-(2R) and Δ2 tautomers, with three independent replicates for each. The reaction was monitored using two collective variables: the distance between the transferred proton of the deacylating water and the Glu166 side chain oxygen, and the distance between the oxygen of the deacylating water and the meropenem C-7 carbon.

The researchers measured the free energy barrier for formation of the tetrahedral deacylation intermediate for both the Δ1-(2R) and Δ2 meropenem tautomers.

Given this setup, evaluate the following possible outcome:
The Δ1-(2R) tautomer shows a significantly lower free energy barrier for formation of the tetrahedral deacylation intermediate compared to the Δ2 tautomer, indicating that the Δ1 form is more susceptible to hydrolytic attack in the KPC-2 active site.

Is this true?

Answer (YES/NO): NO